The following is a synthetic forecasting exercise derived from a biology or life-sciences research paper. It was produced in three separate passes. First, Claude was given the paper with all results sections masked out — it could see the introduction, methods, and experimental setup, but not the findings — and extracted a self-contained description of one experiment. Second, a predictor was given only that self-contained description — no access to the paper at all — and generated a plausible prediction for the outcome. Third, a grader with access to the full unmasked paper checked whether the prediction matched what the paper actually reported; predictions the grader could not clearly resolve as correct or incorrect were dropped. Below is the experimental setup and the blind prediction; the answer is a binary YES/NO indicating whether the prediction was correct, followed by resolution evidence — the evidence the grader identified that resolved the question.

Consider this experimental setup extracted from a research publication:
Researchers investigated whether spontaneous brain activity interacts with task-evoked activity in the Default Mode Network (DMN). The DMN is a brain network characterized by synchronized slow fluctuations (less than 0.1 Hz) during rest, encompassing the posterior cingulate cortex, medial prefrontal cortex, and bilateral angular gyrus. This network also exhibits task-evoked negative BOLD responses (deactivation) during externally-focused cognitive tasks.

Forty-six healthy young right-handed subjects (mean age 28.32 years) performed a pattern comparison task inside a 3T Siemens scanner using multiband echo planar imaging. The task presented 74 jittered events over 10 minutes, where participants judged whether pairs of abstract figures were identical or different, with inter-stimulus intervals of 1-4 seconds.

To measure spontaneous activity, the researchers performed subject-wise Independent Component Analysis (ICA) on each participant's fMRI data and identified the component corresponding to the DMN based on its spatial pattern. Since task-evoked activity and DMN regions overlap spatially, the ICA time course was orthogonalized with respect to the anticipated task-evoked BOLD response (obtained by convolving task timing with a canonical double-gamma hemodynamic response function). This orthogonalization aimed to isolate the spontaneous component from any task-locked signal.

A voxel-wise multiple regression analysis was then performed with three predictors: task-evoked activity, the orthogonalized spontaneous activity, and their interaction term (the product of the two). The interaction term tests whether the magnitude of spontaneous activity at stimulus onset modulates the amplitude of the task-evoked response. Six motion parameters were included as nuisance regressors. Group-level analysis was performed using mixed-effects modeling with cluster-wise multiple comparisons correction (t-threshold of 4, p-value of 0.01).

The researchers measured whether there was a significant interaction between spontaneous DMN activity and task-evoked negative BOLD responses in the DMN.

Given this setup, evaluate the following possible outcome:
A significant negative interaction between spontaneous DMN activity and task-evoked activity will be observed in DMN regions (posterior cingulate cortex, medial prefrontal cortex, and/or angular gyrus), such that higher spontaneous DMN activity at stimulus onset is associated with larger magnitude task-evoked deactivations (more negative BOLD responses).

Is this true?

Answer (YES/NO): NO